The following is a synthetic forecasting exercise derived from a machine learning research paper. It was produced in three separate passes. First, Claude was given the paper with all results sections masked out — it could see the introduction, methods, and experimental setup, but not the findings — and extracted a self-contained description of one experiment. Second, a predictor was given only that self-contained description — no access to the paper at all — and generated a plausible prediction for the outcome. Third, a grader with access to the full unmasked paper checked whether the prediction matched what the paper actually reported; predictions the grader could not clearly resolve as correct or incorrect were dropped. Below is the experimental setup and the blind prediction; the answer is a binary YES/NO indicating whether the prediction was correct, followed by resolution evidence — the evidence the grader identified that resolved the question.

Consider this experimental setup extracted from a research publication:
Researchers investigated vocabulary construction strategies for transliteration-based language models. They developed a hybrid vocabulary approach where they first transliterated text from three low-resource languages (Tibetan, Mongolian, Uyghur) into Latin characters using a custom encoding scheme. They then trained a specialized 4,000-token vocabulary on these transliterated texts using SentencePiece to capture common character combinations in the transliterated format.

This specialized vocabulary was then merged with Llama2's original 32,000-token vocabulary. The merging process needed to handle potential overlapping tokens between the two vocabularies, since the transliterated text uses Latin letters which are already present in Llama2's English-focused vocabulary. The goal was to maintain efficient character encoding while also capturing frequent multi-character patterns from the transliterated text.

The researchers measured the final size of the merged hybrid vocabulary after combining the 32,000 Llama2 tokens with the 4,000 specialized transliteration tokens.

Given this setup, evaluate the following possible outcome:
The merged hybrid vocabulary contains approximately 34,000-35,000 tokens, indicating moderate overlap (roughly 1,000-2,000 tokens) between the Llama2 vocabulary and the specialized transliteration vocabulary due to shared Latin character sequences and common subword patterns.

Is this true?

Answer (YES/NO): NO